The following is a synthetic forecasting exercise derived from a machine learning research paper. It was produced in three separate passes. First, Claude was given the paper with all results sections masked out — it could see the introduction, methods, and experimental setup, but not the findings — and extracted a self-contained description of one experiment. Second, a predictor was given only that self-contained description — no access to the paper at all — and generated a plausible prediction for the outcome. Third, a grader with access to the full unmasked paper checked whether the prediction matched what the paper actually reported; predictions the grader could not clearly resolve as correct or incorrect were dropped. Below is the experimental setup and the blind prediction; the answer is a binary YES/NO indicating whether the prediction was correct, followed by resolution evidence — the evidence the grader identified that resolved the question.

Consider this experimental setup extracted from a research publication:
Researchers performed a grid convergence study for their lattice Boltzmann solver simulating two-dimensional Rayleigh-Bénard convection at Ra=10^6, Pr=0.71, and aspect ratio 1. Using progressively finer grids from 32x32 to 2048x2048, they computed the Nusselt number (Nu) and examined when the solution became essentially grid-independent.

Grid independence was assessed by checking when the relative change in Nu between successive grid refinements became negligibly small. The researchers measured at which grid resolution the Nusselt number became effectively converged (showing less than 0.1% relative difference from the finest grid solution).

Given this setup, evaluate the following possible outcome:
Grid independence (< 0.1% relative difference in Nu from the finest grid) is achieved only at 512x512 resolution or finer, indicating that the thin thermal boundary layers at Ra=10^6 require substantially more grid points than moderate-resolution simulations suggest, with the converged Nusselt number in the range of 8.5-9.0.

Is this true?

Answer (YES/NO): NO